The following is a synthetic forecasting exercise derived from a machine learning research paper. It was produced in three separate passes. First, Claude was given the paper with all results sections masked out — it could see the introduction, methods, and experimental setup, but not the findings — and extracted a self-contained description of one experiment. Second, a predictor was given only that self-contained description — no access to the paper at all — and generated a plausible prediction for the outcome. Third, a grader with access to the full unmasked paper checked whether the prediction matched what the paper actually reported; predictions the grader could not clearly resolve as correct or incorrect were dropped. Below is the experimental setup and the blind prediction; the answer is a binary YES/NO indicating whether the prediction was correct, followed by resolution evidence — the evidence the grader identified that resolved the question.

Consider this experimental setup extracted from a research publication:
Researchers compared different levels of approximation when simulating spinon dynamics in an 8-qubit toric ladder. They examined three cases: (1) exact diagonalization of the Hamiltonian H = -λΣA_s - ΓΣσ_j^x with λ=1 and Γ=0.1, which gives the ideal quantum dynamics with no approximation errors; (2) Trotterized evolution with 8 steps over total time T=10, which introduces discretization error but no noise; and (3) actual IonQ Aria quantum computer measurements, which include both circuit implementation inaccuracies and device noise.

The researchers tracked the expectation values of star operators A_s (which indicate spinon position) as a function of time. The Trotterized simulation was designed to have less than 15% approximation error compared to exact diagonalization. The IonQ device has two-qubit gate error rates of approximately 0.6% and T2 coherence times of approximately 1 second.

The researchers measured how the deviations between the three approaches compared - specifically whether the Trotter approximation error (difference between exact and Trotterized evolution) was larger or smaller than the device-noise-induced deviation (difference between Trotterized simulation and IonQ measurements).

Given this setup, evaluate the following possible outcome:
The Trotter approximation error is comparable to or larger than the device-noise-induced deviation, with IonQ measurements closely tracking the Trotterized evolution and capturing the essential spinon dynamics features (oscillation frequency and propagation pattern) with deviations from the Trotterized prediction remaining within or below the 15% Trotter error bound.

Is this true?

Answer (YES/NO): NO